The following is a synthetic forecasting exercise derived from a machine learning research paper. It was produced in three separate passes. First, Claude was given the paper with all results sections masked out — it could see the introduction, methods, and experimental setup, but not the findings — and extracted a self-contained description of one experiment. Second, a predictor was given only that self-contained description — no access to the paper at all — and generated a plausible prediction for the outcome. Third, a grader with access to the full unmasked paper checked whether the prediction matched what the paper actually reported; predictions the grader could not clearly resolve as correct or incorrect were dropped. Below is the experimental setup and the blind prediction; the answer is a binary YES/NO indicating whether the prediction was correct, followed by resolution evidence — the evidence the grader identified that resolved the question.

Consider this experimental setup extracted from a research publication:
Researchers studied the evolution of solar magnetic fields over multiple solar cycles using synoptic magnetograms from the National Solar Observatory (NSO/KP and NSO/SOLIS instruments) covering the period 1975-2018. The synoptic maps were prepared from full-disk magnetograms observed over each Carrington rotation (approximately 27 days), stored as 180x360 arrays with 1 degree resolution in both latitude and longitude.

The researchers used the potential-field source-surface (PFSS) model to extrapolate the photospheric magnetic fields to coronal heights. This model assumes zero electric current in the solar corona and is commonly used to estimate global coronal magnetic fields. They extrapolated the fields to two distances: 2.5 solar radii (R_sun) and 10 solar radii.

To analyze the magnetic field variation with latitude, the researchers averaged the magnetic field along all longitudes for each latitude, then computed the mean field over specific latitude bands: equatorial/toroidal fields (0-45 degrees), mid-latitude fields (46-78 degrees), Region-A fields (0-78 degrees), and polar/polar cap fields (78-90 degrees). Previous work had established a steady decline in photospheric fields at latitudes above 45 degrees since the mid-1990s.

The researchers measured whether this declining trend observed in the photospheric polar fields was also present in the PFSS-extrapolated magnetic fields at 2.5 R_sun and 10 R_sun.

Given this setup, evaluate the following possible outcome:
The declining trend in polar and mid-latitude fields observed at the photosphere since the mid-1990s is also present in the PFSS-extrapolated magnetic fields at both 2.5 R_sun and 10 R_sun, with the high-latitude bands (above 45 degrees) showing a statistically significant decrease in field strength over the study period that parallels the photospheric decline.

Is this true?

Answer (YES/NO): YES